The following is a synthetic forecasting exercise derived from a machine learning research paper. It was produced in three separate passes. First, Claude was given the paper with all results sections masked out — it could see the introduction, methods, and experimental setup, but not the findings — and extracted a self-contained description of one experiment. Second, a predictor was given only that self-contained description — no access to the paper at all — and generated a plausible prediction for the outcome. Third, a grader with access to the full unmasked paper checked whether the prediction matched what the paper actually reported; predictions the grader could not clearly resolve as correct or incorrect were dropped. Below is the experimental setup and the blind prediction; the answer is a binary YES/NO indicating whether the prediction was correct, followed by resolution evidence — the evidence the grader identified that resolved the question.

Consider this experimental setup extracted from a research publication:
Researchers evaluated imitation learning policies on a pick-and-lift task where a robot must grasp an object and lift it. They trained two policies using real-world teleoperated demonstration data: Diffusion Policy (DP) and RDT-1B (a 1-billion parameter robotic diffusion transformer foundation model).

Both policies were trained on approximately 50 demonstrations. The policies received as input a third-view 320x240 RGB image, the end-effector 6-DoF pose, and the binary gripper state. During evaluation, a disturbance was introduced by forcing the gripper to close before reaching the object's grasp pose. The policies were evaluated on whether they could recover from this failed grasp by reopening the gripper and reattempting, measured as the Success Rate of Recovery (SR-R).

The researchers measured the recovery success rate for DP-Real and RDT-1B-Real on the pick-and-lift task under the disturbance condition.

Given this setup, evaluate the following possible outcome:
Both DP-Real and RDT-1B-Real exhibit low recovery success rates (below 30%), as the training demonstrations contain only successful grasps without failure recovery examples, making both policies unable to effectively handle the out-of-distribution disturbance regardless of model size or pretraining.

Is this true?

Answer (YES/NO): NO